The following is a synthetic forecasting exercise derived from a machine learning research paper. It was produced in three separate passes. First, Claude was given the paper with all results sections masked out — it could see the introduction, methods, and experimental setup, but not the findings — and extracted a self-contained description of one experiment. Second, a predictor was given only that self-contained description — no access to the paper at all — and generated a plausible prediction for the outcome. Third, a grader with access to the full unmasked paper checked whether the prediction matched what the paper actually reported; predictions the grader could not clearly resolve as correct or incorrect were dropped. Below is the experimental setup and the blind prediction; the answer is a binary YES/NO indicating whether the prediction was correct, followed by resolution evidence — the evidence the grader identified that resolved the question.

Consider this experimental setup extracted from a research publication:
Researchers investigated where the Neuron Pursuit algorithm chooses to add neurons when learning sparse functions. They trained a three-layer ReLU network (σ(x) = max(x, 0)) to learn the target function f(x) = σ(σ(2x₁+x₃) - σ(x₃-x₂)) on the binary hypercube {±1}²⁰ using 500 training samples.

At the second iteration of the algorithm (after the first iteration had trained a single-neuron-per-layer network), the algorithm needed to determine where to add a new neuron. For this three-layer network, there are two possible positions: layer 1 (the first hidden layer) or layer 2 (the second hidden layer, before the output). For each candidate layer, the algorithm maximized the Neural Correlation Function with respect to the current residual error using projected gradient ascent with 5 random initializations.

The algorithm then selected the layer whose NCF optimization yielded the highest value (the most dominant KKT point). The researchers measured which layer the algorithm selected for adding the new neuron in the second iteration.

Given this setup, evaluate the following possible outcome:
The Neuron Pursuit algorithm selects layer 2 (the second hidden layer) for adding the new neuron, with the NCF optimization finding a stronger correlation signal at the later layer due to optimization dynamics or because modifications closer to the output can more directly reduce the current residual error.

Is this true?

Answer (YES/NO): NO